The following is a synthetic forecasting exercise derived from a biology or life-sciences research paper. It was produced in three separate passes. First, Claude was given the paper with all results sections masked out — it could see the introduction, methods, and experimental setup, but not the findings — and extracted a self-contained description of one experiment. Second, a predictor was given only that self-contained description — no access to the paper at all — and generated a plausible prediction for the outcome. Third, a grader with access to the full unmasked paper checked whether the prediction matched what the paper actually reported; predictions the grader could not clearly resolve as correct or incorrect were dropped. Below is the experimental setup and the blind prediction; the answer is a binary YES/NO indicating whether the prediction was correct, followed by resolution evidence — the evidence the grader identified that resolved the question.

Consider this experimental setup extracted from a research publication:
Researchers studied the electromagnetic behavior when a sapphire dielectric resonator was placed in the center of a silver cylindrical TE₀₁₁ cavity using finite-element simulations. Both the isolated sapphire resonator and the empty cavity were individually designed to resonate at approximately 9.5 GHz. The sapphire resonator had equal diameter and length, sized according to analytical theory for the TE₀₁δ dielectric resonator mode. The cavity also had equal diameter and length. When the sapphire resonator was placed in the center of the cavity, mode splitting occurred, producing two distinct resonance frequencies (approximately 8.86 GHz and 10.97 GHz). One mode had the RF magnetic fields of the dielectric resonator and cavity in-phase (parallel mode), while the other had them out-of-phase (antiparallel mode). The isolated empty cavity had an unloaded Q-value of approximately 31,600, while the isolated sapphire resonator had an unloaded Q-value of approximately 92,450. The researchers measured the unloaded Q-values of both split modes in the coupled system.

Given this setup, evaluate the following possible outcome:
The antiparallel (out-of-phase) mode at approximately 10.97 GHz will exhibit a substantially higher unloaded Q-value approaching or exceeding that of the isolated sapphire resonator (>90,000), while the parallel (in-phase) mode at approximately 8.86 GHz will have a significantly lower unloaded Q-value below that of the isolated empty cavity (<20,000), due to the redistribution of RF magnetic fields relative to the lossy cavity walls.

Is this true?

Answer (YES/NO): NO